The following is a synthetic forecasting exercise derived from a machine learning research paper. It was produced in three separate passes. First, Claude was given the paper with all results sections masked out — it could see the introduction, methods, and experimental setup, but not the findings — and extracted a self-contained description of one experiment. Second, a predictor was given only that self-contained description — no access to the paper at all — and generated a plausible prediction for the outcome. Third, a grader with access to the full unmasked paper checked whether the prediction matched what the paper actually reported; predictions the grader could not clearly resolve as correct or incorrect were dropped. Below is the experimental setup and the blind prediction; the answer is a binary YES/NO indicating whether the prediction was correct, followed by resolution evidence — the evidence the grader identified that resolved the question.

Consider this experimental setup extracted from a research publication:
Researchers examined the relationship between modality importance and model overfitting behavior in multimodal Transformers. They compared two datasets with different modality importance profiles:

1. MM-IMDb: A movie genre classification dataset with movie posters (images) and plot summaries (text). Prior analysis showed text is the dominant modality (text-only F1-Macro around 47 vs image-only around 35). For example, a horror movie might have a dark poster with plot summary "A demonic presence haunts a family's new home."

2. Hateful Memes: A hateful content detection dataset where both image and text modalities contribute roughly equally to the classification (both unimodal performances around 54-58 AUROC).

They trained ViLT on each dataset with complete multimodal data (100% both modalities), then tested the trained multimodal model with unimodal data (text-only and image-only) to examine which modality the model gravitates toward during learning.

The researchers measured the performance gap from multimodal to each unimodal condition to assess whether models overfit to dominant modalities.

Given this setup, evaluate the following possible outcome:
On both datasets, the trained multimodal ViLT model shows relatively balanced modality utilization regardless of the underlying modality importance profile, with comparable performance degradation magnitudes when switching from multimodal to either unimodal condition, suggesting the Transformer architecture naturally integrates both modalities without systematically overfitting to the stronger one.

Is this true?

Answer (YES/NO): NO